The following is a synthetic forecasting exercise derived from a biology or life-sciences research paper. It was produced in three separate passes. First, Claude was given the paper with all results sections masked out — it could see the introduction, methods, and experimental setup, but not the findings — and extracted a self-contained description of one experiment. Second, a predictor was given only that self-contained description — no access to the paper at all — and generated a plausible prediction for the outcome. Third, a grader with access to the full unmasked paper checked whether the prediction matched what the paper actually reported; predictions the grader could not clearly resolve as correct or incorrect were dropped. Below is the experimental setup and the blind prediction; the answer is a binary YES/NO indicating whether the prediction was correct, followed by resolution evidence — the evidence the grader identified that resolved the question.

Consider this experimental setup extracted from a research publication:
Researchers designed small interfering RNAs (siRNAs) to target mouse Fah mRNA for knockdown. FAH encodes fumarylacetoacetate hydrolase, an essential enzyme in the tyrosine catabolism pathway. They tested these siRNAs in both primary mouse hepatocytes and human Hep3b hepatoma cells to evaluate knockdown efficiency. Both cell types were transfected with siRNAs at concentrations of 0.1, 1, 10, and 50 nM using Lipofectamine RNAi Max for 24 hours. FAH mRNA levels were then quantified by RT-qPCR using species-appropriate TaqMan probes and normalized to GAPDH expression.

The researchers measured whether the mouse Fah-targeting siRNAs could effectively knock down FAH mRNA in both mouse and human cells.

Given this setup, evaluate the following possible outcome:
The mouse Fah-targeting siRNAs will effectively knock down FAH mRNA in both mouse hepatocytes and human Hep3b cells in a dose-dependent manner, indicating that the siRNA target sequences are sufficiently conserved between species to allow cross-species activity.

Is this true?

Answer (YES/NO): NO